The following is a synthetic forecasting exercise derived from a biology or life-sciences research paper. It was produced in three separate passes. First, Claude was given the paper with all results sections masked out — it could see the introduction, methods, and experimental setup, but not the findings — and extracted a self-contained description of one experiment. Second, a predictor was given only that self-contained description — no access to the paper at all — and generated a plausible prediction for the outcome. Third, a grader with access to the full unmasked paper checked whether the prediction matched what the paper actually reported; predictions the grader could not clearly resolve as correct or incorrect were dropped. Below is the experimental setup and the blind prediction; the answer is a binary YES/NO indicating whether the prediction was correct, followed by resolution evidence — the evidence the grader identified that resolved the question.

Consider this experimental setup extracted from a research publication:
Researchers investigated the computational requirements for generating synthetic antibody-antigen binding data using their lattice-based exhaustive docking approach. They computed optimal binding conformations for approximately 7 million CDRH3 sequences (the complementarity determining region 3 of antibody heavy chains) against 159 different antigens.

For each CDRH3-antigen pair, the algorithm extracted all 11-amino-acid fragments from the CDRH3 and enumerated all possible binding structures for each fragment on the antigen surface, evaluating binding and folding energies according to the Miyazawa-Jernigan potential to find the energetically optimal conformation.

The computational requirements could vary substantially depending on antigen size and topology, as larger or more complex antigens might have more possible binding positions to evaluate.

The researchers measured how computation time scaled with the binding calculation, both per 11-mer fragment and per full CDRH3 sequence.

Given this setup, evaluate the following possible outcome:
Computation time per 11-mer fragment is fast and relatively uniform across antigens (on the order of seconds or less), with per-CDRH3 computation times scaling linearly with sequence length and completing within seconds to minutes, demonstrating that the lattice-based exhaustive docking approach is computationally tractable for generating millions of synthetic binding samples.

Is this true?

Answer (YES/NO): NO